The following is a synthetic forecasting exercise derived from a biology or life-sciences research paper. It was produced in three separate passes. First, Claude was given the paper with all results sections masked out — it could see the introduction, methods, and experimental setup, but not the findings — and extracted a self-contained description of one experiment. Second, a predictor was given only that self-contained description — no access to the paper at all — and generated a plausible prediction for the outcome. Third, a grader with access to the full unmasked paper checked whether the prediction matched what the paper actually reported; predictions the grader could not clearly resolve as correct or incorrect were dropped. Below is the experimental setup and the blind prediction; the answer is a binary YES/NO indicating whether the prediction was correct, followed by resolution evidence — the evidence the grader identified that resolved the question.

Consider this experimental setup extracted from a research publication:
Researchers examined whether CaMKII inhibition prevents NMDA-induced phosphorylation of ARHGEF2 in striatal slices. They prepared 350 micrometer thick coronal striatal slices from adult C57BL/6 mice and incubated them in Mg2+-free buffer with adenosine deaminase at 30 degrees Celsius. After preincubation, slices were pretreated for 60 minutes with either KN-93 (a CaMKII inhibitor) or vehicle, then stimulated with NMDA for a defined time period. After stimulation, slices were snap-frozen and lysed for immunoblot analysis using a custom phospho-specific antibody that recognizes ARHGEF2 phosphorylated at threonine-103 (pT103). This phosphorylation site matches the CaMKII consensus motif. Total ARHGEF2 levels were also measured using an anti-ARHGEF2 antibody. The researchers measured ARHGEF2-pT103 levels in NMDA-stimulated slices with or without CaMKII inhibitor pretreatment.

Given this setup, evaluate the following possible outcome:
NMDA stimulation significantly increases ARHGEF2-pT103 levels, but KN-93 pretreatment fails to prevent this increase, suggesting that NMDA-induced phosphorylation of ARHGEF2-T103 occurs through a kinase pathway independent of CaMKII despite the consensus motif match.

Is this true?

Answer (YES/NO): NO